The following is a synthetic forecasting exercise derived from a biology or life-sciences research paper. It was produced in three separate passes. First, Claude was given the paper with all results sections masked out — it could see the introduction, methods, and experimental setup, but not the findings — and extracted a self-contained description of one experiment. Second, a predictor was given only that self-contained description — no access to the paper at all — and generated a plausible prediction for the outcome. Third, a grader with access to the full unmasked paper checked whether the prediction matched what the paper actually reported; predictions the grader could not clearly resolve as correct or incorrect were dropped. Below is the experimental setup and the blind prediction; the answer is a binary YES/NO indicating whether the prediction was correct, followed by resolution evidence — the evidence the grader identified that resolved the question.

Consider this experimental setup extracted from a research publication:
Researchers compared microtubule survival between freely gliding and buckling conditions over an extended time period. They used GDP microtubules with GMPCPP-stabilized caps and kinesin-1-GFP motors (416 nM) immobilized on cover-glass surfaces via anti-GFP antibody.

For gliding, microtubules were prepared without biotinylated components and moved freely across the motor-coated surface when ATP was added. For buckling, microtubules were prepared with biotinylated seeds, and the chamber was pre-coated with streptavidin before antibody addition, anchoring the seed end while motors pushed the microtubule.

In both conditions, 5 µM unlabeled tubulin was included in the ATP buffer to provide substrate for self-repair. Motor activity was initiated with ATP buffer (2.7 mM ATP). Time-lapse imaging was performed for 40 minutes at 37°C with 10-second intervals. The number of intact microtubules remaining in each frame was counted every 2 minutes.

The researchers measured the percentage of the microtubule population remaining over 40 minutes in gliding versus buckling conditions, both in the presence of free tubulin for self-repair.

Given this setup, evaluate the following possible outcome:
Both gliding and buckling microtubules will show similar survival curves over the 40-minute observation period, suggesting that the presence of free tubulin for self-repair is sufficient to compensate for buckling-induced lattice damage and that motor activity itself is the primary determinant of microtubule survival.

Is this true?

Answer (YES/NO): NO